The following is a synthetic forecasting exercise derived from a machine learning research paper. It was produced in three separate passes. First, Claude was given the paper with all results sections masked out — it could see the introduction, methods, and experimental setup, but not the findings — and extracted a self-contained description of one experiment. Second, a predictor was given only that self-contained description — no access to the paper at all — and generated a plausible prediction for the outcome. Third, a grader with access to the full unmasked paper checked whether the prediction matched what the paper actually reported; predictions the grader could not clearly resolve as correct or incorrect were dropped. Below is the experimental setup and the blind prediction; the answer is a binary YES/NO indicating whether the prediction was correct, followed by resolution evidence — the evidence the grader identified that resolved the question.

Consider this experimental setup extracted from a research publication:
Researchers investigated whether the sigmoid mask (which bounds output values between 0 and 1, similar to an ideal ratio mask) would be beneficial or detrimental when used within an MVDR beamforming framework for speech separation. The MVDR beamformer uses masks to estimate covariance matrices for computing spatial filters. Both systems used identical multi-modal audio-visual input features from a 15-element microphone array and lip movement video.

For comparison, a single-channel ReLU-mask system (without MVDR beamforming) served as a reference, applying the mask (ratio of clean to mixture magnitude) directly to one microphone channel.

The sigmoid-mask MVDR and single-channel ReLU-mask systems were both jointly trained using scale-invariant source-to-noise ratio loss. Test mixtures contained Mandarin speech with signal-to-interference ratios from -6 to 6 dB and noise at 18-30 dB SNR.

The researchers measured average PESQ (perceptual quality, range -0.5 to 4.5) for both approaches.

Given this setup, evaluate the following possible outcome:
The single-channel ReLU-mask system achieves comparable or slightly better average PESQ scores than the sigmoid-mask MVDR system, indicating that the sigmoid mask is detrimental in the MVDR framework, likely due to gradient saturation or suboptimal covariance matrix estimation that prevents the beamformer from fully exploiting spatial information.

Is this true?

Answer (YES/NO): YES